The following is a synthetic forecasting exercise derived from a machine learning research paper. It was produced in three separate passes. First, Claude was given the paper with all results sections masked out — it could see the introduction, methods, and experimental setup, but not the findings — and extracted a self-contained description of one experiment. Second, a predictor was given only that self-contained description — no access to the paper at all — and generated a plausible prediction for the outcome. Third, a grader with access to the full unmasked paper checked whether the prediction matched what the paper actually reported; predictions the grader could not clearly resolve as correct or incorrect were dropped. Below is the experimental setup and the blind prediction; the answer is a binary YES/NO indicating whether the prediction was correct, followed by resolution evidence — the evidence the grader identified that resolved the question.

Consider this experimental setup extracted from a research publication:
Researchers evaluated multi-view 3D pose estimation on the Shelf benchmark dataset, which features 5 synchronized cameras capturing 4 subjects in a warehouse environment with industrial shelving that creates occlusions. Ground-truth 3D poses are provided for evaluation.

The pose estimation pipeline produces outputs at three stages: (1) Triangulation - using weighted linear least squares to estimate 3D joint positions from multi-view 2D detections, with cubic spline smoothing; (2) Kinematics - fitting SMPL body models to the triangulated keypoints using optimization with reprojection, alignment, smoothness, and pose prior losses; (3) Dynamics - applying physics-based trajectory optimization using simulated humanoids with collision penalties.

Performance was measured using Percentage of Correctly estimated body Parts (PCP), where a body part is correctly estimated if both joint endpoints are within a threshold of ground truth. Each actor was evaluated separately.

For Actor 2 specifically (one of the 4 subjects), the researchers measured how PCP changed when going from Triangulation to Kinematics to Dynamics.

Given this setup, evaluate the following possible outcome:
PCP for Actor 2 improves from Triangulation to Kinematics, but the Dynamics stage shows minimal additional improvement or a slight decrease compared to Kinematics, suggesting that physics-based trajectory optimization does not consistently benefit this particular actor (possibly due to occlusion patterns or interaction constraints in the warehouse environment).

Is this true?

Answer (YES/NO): YES